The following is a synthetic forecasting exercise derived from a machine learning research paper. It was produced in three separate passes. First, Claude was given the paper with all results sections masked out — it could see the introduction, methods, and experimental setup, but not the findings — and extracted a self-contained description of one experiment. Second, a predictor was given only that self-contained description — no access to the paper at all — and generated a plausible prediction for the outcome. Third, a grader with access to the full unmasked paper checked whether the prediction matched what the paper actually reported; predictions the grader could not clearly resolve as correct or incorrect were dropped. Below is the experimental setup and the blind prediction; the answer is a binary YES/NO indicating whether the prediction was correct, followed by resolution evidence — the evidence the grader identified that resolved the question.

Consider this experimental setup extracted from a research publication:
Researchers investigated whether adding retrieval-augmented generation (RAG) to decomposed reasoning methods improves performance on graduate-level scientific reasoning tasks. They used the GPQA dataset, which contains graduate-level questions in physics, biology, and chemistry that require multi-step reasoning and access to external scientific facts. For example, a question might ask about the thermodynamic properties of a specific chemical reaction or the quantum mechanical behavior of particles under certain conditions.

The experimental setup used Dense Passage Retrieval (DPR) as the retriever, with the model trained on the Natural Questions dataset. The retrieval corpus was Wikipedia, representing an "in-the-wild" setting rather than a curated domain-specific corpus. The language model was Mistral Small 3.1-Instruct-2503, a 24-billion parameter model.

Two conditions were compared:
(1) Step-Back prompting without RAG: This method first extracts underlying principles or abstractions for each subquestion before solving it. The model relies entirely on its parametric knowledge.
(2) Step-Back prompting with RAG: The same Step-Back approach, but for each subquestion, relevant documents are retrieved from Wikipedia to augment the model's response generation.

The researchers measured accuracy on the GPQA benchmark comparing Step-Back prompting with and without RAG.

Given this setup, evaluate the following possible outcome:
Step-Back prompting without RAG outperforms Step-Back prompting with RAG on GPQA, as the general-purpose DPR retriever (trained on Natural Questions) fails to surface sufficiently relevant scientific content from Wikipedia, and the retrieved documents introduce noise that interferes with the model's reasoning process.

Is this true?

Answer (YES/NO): YES